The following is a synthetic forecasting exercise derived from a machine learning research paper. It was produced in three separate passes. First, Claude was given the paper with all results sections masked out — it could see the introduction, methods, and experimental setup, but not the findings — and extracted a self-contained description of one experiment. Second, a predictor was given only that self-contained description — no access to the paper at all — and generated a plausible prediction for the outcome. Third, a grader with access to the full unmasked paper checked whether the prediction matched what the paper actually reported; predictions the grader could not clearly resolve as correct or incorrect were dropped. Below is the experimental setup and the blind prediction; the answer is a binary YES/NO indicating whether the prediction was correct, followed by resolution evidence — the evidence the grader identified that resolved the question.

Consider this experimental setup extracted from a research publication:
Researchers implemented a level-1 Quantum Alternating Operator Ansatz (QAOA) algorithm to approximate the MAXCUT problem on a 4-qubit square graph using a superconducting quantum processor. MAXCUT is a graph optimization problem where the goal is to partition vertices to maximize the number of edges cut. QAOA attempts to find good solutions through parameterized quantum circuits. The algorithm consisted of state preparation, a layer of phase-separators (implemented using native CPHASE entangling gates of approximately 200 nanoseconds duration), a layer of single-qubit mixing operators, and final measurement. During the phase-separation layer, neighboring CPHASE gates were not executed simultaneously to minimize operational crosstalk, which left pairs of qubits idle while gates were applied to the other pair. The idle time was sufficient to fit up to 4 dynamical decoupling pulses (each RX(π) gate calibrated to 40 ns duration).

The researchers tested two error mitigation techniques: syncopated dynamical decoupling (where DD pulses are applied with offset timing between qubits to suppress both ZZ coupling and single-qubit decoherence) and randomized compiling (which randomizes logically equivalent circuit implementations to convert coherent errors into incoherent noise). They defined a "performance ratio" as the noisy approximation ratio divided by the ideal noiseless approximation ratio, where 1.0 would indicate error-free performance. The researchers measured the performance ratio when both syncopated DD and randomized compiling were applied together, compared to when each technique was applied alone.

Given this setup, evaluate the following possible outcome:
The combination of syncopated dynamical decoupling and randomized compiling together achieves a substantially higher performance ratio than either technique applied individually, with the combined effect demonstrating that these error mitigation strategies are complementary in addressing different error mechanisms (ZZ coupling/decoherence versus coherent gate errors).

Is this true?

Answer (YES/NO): YES